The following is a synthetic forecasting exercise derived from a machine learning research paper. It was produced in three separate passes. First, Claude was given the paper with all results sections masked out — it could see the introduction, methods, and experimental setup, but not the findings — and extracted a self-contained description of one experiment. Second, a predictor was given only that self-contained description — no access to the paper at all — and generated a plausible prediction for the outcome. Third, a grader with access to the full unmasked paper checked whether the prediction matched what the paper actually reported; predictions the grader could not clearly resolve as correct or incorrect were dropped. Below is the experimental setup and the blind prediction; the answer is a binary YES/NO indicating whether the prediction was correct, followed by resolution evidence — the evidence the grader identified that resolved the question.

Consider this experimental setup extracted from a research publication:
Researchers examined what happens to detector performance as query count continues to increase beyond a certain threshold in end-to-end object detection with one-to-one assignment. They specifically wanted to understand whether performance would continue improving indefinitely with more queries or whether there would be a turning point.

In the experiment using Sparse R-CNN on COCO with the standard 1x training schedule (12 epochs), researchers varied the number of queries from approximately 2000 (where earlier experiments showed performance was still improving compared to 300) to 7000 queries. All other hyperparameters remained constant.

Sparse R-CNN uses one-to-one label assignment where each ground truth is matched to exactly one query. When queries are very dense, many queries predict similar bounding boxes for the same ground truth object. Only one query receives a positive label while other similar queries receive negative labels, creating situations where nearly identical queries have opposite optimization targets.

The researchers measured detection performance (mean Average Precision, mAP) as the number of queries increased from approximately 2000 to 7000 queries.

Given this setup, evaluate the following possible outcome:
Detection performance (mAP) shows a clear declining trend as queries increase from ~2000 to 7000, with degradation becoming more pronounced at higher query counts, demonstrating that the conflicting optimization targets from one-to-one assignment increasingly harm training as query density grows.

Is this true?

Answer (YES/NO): NO